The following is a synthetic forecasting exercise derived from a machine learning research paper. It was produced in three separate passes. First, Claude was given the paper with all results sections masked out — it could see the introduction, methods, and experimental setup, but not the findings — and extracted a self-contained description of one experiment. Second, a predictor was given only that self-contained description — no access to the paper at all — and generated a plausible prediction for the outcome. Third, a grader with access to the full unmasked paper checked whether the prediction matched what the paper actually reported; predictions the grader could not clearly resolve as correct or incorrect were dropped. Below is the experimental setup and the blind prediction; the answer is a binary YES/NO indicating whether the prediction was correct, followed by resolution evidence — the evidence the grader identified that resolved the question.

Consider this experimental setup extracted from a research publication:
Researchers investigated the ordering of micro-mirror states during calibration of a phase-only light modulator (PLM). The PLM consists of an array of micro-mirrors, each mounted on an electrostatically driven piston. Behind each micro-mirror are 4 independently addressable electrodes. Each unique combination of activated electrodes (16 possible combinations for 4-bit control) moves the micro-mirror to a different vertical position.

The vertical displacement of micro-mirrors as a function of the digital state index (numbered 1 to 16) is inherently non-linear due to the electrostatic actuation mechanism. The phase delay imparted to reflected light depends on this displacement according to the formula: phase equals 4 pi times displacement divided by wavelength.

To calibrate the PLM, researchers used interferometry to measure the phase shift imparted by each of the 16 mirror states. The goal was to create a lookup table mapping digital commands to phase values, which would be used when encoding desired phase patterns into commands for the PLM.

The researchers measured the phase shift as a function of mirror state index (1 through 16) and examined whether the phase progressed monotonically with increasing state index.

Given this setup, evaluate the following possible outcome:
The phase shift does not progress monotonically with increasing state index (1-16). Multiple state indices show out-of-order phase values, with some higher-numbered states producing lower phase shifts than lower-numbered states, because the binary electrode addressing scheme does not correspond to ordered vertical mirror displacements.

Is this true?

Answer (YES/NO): YES